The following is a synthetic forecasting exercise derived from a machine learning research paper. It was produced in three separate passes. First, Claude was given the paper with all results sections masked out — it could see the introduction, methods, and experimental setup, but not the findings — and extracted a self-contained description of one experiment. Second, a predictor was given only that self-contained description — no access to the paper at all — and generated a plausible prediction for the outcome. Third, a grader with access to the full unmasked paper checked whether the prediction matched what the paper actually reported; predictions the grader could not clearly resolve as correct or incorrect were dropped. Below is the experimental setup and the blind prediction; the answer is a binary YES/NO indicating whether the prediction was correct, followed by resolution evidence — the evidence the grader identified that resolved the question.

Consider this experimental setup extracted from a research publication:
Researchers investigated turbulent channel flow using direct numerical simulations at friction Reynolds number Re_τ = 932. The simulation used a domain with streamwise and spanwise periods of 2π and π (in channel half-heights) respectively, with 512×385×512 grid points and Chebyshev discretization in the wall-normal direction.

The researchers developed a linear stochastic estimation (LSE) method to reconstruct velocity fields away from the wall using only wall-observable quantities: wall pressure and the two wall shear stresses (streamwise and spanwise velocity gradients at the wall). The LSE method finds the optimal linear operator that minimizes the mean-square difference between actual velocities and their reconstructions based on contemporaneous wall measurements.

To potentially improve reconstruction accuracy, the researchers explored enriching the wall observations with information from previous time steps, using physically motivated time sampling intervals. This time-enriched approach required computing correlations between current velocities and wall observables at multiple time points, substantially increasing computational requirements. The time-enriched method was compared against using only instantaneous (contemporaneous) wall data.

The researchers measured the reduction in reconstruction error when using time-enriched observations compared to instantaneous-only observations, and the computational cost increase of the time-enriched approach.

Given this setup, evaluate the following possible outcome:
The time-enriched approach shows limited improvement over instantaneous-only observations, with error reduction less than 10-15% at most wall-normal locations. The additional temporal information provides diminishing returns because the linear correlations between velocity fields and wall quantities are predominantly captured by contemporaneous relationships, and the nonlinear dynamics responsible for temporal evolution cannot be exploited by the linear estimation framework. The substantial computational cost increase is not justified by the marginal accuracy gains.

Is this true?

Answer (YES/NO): NO